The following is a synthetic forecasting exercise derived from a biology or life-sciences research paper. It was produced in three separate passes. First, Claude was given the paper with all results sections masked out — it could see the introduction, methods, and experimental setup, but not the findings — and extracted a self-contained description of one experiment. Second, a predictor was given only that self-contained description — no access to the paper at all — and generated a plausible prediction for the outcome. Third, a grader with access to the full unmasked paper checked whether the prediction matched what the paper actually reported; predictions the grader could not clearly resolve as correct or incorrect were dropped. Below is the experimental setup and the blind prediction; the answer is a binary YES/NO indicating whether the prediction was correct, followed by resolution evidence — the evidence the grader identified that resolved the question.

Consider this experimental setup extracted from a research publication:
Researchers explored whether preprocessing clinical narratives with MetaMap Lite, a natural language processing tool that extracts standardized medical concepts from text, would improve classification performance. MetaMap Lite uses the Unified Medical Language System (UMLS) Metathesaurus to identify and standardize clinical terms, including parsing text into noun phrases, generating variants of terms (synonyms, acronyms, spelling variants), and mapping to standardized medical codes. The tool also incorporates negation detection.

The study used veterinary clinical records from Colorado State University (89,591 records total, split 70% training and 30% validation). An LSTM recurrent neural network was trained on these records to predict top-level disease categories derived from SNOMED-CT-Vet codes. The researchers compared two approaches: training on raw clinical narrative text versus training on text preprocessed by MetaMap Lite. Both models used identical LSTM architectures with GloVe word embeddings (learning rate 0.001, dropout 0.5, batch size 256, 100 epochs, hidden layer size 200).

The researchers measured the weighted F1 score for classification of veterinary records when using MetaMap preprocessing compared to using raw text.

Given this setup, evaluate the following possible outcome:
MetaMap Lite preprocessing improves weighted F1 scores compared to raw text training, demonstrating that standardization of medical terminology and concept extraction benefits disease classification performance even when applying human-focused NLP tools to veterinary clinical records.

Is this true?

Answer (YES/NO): NO